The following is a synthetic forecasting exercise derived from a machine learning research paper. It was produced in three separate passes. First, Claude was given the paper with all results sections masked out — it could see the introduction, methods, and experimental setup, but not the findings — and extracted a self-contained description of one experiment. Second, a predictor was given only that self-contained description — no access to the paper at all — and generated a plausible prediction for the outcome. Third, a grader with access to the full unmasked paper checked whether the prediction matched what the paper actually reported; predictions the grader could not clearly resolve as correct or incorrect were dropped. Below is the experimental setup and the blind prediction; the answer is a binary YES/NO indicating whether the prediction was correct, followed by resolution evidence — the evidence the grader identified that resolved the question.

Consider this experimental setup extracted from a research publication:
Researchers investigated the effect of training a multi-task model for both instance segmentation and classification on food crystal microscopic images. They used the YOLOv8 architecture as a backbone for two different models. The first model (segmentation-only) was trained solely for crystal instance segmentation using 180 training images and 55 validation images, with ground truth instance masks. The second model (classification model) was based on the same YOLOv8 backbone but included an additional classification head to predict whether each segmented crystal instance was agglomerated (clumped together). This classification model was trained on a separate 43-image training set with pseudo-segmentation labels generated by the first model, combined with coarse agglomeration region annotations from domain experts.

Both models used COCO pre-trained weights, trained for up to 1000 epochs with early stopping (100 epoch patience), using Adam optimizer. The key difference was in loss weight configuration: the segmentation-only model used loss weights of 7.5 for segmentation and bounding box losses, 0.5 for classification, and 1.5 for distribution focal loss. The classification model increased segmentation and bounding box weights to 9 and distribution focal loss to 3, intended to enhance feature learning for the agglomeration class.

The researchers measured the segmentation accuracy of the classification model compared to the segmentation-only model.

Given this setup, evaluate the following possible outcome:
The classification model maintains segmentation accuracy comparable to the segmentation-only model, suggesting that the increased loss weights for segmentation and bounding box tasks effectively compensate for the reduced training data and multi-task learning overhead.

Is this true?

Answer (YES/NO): NO